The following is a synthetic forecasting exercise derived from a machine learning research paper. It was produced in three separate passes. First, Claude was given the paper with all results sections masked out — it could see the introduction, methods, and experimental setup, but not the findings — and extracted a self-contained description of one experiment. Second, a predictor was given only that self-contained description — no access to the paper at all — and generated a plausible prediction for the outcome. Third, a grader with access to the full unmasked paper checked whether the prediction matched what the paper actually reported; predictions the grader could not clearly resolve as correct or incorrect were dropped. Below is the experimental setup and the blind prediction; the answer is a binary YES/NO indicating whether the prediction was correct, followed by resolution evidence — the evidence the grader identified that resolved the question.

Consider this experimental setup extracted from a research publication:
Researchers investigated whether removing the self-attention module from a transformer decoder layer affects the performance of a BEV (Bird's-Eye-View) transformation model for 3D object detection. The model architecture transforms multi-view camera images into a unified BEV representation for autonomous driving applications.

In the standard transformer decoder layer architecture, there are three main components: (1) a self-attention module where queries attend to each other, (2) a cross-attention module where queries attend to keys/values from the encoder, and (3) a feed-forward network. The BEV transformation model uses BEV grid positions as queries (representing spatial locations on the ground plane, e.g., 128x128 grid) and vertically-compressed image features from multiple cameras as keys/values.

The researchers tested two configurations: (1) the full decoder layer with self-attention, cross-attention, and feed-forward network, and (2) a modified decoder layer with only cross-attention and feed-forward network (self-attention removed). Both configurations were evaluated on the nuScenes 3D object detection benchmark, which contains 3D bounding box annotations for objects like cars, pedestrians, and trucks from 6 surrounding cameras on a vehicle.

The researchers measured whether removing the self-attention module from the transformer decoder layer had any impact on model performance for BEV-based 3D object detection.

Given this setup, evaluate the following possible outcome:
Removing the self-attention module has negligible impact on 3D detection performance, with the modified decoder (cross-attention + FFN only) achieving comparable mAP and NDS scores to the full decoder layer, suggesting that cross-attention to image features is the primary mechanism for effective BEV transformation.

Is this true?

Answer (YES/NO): YES